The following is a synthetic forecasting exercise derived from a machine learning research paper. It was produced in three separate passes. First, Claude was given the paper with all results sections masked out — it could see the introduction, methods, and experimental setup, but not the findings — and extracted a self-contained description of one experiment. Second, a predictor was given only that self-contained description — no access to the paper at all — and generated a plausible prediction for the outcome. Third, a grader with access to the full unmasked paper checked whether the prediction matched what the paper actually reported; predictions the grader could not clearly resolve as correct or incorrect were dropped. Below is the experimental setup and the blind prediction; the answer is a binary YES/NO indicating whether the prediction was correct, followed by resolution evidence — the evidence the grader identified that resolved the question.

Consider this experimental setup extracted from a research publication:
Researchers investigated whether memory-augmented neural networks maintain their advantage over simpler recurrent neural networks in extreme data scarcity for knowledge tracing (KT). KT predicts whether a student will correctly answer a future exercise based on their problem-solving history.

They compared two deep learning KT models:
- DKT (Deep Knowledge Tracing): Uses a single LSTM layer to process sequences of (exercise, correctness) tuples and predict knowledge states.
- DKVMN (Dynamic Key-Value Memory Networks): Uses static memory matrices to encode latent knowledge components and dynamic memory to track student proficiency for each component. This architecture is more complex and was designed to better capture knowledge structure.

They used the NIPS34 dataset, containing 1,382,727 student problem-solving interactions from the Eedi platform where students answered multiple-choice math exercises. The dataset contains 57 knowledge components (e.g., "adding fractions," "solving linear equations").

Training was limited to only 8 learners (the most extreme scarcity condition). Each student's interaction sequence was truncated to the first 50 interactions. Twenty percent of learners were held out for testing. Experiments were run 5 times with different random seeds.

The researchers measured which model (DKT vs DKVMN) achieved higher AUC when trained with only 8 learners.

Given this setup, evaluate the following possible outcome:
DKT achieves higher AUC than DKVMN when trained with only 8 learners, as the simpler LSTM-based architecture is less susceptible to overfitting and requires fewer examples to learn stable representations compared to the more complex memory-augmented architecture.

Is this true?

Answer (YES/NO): NO